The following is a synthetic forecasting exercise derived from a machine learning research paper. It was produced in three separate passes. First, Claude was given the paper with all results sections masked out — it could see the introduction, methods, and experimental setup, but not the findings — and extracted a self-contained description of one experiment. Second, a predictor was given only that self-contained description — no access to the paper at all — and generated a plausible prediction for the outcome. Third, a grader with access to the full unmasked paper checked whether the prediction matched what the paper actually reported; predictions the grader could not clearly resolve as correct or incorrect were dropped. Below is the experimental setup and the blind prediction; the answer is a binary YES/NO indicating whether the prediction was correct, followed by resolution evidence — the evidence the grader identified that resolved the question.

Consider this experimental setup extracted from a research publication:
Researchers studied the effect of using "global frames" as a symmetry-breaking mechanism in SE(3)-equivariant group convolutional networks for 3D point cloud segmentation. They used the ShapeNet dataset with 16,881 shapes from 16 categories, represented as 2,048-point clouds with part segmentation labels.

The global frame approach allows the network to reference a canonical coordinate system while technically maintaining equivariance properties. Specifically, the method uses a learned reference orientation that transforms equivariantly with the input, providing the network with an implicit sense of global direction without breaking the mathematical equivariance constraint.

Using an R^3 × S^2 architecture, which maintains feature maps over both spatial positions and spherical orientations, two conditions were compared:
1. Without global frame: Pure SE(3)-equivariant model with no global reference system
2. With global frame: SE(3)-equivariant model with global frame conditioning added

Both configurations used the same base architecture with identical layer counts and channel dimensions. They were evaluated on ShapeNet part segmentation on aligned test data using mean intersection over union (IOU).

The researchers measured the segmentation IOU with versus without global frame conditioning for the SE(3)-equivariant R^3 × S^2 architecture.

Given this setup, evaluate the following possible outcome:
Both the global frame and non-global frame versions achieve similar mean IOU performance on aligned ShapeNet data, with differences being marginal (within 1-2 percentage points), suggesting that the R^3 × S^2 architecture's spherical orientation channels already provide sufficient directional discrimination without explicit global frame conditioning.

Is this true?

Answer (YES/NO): YES